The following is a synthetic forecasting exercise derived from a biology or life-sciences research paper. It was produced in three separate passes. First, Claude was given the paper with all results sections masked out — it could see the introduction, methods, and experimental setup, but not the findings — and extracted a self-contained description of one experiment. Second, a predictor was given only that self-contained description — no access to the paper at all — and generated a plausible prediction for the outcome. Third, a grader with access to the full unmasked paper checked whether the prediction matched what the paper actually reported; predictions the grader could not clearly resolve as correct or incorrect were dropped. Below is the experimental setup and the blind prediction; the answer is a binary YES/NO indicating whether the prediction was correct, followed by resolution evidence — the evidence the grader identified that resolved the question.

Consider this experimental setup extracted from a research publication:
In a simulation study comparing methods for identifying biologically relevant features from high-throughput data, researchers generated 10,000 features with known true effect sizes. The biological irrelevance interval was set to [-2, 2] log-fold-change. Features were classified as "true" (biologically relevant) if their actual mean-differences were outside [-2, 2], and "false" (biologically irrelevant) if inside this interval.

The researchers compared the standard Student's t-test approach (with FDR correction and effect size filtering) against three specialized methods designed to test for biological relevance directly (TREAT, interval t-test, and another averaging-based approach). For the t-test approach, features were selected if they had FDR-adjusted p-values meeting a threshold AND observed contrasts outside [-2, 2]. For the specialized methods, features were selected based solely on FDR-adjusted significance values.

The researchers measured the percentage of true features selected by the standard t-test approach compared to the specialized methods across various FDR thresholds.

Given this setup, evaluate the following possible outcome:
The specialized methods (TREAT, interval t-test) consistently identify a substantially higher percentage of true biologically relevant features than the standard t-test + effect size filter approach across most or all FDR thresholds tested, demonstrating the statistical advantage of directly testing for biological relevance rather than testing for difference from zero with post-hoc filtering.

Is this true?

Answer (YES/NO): NO